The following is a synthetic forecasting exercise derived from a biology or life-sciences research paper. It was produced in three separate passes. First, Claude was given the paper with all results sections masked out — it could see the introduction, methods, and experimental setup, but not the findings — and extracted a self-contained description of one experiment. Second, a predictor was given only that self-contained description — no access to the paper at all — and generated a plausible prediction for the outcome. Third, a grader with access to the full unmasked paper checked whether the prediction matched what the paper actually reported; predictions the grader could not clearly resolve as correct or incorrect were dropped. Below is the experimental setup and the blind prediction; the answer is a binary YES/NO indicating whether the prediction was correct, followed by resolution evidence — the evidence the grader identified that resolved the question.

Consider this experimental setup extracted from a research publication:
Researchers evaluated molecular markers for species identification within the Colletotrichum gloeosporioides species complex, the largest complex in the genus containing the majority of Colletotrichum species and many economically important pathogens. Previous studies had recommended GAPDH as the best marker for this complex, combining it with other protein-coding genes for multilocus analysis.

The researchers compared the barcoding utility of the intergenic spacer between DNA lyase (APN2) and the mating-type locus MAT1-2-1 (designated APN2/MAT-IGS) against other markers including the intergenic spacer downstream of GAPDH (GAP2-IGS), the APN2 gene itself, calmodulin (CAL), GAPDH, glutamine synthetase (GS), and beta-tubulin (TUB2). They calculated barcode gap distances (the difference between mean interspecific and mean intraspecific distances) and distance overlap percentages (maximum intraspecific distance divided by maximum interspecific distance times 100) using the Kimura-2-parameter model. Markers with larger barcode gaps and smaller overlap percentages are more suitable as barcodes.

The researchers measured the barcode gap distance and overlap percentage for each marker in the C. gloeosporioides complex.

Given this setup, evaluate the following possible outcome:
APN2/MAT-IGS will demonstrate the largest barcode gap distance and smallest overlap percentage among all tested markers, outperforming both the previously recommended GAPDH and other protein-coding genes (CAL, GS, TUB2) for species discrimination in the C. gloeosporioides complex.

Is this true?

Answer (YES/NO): YES